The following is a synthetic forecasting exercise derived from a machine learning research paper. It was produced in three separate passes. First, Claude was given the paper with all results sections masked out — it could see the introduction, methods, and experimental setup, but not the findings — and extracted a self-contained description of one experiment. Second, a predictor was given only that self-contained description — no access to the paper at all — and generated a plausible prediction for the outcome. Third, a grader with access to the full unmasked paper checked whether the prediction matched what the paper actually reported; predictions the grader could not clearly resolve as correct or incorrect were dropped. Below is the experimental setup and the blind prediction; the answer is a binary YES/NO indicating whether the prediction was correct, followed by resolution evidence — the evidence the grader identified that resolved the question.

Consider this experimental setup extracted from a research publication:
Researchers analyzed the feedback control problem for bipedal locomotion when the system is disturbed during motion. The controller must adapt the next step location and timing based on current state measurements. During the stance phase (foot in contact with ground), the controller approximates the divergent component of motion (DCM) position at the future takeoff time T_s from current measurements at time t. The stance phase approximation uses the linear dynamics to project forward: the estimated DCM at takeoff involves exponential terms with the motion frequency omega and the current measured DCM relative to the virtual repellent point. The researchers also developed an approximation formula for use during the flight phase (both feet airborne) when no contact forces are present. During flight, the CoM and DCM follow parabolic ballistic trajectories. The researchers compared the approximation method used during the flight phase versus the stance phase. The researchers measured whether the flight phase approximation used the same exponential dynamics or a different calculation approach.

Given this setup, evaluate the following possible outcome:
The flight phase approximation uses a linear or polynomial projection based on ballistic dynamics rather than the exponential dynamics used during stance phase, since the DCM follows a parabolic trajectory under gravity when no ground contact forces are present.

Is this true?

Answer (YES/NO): YES